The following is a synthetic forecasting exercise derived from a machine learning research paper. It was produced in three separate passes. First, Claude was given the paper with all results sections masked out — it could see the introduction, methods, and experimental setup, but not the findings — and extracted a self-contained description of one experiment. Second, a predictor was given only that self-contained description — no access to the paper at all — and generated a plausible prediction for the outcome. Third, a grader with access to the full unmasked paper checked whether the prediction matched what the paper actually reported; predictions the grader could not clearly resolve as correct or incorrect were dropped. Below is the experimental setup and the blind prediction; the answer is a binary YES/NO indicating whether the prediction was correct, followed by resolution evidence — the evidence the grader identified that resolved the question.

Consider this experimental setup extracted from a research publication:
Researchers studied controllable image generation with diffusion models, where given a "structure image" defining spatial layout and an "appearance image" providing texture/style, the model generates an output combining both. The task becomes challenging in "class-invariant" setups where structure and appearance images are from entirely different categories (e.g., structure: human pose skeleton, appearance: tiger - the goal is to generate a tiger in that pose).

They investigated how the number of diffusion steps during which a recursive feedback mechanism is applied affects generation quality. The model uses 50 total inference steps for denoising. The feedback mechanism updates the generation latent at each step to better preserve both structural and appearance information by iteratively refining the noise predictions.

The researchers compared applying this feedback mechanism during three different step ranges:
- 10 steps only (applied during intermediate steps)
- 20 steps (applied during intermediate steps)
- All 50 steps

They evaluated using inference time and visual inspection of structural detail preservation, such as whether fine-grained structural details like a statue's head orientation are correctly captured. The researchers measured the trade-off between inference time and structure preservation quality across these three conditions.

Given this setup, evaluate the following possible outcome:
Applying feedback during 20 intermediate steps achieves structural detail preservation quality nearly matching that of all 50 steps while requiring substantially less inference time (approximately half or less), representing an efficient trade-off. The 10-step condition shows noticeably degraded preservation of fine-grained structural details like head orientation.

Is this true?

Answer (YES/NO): YES